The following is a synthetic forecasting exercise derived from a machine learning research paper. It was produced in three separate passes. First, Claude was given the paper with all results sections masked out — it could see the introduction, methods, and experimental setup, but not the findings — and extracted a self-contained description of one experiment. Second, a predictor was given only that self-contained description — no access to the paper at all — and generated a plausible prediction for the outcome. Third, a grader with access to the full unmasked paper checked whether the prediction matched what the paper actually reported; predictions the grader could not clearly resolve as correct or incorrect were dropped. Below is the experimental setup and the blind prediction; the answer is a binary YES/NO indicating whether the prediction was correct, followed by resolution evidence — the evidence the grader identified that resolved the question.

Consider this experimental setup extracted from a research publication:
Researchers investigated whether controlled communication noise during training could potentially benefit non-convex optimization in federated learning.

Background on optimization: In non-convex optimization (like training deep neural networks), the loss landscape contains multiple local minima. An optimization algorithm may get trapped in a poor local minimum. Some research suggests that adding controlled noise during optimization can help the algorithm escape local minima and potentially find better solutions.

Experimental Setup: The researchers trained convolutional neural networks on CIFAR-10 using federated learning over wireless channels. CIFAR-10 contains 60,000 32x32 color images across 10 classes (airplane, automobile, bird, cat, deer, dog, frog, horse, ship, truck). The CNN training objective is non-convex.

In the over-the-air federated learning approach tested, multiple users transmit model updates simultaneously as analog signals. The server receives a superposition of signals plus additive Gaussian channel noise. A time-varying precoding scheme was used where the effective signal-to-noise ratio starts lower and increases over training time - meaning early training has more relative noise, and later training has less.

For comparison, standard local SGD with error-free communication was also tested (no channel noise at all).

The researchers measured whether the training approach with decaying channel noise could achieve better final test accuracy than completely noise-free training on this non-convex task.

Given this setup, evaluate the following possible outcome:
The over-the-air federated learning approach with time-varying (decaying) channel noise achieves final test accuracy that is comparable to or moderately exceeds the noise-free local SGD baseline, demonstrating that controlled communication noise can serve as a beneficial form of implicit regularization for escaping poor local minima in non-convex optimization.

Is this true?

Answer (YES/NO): YES